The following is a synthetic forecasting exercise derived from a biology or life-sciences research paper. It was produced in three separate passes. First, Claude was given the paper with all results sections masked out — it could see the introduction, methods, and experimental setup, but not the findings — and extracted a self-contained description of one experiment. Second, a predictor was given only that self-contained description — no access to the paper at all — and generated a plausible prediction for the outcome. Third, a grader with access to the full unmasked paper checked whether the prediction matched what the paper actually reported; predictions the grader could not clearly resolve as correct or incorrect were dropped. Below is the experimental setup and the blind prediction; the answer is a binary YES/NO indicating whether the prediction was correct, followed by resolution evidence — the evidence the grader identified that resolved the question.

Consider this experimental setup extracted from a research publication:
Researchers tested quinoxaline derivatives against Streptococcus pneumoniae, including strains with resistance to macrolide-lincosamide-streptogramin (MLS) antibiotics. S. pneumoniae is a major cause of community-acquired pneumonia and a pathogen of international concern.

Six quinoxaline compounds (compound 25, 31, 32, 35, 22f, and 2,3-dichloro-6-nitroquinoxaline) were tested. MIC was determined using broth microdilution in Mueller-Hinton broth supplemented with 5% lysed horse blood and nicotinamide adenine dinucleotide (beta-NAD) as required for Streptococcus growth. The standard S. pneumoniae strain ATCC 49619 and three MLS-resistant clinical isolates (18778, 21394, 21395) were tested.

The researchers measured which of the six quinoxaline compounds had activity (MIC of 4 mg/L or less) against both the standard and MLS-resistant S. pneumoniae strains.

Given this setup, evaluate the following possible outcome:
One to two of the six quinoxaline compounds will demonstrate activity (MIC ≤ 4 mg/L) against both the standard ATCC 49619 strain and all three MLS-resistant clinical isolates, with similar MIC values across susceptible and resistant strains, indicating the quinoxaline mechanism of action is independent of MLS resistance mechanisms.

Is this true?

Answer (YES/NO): YES